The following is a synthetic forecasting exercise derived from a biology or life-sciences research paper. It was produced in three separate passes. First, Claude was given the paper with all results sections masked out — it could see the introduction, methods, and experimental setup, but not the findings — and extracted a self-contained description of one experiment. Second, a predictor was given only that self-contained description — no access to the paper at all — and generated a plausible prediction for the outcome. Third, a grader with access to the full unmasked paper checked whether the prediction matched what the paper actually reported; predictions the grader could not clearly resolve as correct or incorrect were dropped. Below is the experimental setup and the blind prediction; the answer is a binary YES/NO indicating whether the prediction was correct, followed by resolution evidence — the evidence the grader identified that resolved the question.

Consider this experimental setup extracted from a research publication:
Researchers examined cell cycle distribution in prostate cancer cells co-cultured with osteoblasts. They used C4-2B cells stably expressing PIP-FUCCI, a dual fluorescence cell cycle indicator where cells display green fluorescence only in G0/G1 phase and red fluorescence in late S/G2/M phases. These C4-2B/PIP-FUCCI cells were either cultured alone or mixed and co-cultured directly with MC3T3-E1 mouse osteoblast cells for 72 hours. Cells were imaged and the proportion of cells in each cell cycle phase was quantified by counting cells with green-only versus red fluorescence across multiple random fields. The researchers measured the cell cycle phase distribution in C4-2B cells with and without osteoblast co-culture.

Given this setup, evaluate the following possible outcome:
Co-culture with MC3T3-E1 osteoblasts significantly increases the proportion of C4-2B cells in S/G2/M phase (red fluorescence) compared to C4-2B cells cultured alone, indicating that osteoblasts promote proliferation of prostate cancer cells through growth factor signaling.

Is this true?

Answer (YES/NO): NO